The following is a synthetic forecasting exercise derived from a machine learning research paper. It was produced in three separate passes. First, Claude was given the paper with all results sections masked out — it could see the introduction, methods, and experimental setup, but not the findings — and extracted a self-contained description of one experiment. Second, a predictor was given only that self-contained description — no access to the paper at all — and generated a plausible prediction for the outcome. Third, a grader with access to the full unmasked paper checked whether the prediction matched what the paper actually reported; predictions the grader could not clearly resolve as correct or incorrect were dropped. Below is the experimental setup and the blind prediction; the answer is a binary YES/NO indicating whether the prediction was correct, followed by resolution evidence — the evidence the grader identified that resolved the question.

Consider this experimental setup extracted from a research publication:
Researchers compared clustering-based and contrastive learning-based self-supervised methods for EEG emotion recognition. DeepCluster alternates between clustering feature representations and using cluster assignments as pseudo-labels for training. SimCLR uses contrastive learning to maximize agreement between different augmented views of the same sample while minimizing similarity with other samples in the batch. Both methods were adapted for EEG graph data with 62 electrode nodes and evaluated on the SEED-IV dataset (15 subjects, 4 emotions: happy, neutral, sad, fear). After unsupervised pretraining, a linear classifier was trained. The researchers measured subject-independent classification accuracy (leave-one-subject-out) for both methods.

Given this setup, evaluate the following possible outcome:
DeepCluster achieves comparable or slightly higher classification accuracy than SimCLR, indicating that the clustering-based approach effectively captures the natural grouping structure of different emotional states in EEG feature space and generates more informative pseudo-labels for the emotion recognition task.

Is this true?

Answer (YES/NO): NO